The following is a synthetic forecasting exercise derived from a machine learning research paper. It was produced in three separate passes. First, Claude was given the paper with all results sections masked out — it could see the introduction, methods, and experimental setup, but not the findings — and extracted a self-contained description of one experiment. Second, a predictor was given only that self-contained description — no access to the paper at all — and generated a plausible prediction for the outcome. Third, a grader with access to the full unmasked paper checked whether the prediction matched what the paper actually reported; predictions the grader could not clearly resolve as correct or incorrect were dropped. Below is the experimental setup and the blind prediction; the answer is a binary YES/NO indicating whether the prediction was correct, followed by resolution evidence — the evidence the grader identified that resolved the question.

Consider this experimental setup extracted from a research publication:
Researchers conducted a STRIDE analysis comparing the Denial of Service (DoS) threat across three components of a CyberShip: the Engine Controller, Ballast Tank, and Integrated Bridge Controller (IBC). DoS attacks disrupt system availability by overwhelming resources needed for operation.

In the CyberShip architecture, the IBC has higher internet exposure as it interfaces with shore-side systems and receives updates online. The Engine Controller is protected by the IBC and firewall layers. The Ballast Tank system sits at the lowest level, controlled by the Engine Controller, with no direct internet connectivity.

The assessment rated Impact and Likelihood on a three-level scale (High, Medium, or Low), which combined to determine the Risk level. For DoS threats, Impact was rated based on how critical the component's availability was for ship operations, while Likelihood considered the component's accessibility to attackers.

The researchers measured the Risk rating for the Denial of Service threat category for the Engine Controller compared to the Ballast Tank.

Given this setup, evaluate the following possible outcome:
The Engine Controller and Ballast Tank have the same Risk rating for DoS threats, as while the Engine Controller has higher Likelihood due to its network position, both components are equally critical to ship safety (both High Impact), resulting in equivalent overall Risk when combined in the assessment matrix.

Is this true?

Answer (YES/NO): NO